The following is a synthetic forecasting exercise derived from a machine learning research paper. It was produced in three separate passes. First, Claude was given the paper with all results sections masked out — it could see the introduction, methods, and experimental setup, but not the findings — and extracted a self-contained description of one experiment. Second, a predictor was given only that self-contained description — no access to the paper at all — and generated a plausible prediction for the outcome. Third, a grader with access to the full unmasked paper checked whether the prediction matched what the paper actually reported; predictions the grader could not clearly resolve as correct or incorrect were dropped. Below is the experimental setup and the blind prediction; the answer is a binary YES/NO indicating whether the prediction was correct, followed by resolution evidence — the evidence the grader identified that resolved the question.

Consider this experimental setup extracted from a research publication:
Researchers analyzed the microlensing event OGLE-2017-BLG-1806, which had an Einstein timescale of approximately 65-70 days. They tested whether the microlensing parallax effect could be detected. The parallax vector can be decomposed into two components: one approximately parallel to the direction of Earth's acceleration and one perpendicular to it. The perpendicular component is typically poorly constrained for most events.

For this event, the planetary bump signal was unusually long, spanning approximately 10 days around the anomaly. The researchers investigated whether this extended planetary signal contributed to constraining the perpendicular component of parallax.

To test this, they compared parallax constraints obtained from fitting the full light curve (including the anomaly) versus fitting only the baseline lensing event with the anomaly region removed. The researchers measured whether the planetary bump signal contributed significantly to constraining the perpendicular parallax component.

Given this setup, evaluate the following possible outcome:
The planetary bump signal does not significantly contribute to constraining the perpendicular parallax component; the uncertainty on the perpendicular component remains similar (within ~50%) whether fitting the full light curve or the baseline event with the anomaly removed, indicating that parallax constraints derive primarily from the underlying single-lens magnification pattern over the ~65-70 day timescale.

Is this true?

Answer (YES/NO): NO